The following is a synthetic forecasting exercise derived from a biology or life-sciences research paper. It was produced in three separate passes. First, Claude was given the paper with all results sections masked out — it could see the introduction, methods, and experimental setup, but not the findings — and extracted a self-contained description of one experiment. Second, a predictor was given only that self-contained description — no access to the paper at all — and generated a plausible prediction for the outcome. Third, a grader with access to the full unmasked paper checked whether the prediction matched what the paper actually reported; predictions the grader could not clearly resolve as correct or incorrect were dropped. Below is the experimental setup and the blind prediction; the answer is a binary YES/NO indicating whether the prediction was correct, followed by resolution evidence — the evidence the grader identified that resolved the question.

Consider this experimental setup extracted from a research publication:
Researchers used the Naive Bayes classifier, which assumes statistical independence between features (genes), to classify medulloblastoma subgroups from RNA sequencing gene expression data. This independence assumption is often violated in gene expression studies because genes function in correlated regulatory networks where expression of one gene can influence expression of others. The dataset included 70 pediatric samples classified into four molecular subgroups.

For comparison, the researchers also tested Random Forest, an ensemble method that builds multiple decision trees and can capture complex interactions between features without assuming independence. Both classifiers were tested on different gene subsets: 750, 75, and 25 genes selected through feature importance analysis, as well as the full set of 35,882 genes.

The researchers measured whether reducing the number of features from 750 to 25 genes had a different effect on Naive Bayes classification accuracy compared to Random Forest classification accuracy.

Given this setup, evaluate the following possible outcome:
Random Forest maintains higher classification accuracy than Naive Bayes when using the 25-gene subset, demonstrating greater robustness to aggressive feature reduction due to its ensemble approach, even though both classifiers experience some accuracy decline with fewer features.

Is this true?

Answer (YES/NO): NO